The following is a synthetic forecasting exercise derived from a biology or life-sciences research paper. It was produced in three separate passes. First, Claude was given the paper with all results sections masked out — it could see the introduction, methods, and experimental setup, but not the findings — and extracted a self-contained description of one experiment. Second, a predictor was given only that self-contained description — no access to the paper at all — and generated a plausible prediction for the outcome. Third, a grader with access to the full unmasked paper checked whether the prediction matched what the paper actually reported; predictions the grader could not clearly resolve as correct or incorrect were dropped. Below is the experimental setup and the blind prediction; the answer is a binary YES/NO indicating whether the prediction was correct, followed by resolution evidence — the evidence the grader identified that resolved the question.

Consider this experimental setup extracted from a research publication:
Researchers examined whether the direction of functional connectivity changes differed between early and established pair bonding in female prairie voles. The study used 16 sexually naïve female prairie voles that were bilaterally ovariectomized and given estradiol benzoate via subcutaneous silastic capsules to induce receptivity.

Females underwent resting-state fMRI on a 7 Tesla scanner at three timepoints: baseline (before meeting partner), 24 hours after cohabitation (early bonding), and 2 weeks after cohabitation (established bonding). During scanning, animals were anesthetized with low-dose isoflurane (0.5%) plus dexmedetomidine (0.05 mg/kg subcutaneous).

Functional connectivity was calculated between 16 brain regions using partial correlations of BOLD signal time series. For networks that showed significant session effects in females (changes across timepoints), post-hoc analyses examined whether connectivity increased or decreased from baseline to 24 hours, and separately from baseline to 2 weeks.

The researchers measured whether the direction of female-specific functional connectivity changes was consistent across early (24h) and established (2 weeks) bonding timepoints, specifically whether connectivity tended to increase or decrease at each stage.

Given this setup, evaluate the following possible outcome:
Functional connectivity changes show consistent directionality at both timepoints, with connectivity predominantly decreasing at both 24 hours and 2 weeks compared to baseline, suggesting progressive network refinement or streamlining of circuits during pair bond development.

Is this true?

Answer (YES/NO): NO